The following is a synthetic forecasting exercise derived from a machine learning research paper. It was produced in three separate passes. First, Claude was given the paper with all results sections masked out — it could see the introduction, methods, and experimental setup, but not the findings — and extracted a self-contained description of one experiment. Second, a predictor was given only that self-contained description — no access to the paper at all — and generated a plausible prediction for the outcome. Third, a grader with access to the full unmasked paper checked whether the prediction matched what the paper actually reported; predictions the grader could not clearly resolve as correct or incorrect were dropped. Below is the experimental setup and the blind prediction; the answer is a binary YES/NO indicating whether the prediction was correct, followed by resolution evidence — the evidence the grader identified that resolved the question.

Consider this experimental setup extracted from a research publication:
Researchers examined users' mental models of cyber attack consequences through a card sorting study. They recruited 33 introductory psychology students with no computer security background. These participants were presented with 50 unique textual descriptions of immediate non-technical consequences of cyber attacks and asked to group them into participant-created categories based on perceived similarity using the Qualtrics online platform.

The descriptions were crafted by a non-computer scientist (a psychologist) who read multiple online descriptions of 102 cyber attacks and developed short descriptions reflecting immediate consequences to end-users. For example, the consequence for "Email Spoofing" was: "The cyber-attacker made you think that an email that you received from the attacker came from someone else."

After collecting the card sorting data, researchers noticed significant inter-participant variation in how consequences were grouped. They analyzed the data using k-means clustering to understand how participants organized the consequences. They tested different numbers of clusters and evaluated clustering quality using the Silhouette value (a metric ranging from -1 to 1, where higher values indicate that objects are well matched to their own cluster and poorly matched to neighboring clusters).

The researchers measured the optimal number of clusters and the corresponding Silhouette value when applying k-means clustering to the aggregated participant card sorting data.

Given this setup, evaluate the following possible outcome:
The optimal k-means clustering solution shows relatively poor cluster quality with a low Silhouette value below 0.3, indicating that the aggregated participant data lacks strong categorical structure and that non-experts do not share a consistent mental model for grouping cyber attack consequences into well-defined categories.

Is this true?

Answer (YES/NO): YES